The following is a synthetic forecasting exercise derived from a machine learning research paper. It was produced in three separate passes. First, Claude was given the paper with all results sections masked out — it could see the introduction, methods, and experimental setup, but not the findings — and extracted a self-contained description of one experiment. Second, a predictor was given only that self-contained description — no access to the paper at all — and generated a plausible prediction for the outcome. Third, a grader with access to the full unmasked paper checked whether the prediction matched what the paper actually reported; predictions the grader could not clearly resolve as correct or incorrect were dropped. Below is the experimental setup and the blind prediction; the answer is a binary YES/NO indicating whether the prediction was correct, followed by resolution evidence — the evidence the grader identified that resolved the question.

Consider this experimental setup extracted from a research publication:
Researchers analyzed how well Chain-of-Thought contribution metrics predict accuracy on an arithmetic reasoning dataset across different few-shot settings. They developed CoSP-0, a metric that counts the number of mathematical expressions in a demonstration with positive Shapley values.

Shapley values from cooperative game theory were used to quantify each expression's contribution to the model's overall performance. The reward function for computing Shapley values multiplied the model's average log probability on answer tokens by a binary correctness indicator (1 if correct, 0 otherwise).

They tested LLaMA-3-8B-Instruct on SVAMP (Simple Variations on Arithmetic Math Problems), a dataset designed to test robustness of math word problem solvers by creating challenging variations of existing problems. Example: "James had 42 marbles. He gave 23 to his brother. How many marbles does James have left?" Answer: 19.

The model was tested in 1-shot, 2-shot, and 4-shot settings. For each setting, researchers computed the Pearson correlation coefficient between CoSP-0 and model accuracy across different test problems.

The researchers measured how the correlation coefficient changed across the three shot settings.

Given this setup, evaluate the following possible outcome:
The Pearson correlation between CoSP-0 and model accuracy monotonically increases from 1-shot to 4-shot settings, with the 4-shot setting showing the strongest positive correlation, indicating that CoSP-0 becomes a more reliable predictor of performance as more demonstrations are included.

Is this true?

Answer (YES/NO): NO